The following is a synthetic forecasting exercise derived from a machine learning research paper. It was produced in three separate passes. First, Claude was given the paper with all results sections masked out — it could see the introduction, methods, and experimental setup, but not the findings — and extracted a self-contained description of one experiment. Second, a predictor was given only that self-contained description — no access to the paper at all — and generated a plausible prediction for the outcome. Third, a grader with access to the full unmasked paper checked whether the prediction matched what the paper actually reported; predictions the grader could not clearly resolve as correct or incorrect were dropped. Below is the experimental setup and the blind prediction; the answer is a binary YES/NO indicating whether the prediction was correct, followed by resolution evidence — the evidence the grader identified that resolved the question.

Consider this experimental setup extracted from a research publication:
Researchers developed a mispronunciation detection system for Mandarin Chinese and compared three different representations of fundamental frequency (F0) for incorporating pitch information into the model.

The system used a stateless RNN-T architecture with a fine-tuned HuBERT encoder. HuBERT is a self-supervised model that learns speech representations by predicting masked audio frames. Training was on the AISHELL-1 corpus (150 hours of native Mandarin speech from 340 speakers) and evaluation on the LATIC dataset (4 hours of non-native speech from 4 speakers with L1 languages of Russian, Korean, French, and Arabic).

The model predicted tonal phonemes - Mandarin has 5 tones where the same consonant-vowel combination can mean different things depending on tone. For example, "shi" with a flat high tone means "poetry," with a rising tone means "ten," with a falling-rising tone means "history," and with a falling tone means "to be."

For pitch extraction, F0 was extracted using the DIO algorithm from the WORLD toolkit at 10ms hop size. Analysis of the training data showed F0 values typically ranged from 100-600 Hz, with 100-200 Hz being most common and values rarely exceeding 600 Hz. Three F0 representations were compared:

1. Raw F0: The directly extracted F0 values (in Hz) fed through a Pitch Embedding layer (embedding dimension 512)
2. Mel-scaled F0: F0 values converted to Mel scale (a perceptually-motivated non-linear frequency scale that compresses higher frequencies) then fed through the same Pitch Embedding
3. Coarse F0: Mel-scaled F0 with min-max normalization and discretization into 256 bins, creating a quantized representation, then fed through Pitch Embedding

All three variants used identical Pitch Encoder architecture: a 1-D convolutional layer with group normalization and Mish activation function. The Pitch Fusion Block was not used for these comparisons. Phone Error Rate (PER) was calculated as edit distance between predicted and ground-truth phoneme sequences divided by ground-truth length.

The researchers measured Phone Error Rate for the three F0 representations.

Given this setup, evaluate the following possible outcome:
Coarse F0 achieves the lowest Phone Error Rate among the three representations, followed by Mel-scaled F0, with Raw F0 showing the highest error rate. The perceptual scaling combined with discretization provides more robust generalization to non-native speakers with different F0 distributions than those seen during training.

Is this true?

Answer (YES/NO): NO